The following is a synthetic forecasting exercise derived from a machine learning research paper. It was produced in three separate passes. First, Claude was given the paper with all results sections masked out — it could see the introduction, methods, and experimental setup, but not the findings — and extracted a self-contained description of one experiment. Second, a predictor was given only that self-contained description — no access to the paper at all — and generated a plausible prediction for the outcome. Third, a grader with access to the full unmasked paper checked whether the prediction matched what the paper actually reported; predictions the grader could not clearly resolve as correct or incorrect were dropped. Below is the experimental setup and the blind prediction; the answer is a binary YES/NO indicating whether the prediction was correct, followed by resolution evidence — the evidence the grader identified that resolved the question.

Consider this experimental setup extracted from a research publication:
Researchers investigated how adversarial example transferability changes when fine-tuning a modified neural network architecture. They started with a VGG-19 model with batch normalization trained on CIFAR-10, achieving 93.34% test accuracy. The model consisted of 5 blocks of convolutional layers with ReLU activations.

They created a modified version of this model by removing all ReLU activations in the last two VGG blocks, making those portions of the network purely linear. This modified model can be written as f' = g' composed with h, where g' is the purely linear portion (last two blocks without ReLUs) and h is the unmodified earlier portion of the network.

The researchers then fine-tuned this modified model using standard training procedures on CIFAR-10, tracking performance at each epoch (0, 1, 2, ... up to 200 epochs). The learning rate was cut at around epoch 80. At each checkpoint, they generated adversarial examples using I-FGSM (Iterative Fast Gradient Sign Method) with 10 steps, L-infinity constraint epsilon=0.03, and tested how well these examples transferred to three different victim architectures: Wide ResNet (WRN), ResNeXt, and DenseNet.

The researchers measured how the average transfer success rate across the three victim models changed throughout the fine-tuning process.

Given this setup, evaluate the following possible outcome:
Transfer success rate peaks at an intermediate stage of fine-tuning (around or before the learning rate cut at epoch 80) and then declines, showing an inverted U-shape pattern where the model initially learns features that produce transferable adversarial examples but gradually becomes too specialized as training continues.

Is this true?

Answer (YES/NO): YES